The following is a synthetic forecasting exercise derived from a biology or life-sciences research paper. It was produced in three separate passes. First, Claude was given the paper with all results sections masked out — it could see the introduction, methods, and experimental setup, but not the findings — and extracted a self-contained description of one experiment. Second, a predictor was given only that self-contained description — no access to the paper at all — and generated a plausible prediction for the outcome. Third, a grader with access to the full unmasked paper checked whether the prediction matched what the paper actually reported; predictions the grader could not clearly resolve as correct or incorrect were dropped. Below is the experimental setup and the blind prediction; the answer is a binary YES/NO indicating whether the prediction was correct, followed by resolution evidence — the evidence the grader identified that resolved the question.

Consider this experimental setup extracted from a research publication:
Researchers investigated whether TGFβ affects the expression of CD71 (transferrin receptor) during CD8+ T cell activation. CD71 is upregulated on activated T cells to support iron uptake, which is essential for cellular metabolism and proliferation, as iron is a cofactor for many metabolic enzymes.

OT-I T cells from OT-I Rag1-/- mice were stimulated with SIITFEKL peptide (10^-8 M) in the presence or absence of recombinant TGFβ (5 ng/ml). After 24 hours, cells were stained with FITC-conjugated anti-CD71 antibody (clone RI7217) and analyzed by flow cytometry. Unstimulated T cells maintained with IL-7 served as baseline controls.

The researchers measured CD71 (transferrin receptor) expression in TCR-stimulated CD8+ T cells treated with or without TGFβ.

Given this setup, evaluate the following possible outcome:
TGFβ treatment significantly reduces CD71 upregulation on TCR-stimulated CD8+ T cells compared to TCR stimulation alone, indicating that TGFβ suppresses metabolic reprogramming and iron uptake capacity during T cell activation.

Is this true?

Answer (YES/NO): YES